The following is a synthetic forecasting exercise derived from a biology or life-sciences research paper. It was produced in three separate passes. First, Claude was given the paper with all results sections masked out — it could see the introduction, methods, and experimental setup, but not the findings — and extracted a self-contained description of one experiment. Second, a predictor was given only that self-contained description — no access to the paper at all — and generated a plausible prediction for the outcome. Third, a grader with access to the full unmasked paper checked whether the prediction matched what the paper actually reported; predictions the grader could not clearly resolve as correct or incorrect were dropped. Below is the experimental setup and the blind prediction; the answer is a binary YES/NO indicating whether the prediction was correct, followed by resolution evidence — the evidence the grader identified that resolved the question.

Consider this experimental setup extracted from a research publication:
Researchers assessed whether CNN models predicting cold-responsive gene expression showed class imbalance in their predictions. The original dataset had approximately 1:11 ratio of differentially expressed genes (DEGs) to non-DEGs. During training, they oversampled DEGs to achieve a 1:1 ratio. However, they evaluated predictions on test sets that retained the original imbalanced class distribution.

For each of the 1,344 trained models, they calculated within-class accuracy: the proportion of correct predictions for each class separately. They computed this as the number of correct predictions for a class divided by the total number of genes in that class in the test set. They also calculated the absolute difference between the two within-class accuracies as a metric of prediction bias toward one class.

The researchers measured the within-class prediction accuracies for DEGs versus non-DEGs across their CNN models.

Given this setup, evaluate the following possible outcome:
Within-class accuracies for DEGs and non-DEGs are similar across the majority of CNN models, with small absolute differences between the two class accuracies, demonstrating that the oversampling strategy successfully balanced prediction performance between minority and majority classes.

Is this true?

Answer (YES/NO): NO